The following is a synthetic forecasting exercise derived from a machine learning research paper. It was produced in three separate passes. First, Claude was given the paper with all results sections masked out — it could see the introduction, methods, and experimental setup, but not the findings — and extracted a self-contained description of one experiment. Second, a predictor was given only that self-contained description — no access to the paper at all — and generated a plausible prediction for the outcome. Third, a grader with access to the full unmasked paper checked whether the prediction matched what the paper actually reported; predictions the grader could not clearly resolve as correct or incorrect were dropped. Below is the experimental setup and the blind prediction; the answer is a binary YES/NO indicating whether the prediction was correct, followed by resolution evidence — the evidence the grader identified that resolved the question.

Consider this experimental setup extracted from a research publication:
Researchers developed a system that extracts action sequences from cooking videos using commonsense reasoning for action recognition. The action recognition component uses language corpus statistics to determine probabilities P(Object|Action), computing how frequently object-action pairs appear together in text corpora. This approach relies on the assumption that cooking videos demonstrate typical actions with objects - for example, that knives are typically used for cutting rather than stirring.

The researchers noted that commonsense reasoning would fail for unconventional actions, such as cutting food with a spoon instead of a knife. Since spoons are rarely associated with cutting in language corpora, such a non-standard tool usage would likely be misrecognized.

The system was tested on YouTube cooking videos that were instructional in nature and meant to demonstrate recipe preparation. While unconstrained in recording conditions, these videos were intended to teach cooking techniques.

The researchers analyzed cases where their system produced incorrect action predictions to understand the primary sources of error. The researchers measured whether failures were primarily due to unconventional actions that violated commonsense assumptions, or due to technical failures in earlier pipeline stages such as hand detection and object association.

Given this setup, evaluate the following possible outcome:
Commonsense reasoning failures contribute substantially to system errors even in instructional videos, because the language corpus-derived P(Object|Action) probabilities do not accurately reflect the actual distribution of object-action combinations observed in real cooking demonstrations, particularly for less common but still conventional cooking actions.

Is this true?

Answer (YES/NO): NO